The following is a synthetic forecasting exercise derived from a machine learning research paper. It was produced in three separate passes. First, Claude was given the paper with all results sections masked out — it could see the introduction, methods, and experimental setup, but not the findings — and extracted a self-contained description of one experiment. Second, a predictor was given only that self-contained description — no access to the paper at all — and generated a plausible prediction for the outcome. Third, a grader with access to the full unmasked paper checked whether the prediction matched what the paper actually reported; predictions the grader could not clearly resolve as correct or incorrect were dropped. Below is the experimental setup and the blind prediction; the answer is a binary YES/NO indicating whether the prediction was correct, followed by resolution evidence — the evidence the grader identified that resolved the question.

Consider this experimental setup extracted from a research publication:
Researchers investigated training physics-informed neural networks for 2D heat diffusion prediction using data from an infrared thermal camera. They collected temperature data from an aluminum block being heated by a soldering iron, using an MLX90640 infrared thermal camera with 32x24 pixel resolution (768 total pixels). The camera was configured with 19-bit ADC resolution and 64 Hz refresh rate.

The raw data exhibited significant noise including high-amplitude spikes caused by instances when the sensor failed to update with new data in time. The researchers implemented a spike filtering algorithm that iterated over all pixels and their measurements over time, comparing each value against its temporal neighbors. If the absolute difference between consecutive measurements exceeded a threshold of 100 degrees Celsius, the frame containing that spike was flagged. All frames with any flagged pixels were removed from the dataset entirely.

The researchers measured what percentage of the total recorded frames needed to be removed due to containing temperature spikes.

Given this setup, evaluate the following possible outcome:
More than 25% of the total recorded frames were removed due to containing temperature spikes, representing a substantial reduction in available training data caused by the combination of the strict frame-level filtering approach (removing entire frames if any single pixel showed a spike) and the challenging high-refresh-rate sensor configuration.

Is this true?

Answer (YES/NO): NO